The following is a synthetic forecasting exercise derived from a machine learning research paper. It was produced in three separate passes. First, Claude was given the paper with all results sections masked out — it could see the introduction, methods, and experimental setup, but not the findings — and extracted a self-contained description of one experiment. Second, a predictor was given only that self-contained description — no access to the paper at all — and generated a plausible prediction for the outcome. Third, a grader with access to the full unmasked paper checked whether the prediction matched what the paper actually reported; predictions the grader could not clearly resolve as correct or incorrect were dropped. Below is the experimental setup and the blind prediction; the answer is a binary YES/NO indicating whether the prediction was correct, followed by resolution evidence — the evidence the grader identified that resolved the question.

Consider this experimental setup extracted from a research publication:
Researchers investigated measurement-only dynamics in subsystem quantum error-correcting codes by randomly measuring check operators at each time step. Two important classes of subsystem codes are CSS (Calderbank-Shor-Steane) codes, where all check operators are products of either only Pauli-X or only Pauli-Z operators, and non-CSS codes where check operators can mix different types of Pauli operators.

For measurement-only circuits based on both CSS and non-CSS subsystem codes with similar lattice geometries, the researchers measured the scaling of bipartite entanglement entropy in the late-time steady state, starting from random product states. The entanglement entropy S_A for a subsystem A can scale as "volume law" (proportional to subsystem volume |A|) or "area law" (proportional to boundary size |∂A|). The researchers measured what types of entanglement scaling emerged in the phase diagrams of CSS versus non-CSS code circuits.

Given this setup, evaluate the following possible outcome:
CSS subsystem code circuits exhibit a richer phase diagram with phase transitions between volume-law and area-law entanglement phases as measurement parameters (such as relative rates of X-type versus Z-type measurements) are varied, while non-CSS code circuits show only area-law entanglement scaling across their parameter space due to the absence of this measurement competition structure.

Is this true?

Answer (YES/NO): NO